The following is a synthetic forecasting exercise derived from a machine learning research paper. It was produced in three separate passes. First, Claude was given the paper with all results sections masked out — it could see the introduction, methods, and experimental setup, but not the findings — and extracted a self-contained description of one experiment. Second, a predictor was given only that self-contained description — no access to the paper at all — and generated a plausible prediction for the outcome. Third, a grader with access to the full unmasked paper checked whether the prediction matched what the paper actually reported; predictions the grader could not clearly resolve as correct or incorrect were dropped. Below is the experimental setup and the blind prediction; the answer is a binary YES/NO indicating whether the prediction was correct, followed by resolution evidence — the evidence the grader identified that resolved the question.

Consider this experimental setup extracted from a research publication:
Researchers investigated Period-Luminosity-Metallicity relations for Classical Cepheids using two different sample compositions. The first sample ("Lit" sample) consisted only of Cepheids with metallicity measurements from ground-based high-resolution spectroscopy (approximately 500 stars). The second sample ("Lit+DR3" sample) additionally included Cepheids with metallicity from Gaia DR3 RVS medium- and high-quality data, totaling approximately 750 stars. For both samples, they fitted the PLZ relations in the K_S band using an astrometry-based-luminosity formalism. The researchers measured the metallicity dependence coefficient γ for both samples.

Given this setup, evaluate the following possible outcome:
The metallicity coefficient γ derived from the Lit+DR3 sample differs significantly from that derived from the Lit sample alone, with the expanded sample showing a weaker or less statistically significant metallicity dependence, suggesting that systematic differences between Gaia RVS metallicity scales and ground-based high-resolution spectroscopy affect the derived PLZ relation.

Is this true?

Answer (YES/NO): NO